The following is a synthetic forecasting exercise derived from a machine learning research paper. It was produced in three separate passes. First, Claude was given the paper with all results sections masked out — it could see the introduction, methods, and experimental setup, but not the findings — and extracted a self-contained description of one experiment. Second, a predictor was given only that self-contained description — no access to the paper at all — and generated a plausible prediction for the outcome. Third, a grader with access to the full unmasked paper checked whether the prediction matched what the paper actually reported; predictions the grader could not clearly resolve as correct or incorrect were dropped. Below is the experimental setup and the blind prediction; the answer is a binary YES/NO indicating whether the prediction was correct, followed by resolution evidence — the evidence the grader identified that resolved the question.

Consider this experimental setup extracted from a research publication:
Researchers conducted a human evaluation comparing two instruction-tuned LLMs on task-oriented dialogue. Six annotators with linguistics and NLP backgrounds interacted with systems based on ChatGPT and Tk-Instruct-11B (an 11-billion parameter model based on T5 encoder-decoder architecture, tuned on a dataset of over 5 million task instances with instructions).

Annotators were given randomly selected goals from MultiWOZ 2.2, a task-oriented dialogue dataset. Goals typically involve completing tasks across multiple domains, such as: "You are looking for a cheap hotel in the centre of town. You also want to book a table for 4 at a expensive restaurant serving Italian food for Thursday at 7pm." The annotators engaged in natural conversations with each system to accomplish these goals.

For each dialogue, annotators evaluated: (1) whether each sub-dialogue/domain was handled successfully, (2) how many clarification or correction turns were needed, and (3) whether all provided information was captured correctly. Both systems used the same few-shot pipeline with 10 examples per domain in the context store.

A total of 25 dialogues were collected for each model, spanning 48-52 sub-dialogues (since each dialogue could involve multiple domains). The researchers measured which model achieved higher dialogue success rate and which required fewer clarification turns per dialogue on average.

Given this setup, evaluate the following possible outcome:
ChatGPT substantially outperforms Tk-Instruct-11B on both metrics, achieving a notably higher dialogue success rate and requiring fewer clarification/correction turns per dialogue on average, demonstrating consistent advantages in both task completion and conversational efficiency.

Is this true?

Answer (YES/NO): YES